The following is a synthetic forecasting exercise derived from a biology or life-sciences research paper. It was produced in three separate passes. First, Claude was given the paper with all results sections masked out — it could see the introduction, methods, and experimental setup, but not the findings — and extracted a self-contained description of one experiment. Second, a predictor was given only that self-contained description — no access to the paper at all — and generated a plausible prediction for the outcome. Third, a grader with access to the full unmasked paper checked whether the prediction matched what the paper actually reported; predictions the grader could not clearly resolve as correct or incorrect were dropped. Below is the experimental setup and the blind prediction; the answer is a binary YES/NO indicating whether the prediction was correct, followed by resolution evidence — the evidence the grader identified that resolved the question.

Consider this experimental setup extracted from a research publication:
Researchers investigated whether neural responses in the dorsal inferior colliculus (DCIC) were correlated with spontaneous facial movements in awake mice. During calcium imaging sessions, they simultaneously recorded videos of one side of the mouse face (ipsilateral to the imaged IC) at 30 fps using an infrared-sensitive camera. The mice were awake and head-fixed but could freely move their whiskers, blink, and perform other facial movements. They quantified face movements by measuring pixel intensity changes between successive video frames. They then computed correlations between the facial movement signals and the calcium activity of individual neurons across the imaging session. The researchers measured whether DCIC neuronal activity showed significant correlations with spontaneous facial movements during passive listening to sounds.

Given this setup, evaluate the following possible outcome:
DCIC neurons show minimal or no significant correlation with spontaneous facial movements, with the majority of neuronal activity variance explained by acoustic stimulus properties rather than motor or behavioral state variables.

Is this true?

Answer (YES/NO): NO